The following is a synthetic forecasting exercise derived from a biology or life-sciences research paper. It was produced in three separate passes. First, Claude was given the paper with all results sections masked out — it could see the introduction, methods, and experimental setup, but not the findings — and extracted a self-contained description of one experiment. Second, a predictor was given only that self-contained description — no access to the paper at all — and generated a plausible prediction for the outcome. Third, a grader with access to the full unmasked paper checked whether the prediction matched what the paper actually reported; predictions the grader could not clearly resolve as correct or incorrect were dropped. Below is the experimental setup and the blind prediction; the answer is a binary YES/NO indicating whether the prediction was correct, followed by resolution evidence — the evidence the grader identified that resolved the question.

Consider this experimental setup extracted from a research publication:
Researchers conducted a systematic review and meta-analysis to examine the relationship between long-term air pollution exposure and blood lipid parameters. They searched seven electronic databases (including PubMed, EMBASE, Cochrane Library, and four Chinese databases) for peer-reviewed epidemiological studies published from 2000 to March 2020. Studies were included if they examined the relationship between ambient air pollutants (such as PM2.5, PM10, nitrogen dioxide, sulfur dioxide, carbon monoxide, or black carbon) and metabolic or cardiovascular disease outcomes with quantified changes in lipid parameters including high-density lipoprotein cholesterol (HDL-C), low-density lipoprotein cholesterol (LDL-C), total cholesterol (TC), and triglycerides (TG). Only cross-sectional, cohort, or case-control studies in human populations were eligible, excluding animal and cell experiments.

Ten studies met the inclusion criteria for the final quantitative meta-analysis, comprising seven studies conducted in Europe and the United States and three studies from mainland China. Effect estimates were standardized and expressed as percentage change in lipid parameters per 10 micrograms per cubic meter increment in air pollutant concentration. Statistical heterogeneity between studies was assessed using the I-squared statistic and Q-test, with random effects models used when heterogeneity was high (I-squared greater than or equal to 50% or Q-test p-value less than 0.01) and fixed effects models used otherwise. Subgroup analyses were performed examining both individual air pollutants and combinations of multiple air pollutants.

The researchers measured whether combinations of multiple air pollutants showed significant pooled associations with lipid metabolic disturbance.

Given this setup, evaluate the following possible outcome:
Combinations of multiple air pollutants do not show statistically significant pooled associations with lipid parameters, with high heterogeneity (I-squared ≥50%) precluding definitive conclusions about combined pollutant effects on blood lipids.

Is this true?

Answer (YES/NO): NO